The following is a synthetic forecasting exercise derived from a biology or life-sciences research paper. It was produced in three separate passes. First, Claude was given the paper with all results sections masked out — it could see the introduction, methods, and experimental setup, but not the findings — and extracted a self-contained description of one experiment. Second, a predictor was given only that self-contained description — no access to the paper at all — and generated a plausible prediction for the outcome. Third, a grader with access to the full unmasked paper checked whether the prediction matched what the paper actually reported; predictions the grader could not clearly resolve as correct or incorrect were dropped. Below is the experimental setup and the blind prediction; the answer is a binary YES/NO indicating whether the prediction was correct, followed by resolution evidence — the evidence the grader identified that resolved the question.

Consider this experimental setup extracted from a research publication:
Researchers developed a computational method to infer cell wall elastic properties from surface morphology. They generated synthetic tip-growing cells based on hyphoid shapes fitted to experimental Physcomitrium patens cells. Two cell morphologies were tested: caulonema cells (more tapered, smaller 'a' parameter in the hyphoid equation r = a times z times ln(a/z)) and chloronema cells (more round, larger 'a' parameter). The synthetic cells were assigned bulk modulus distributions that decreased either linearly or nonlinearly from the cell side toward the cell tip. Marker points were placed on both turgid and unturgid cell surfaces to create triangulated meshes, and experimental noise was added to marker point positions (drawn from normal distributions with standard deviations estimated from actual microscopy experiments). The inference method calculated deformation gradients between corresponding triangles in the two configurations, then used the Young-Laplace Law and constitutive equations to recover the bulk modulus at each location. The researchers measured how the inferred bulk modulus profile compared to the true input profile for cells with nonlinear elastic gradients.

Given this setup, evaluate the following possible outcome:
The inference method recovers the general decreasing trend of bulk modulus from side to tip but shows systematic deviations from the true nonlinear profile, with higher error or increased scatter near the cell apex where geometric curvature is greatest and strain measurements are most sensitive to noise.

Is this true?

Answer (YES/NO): YES